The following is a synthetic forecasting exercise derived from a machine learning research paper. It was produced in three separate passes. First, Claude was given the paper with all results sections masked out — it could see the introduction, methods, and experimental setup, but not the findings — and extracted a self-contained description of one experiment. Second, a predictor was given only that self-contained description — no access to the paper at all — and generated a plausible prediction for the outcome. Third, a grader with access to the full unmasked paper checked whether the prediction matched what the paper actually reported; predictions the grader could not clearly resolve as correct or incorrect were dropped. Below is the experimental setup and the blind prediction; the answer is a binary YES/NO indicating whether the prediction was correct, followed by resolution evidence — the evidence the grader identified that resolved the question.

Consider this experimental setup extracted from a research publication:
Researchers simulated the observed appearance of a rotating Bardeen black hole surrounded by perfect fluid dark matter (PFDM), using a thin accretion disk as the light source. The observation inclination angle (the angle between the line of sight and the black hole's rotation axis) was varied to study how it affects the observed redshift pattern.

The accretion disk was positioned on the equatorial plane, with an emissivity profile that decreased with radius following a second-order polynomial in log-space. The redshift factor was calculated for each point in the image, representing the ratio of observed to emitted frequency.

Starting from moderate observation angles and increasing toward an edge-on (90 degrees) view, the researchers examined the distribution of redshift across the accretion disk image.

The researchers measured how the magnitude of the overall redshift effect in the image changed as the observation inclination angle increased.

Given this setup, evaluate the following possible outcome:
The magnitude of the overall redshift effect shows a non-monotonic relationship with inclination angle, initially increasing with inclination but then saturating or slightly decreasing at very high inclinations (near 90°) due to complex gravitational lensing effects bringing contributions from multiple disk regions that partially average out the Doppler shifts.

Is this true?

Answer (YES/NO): NO